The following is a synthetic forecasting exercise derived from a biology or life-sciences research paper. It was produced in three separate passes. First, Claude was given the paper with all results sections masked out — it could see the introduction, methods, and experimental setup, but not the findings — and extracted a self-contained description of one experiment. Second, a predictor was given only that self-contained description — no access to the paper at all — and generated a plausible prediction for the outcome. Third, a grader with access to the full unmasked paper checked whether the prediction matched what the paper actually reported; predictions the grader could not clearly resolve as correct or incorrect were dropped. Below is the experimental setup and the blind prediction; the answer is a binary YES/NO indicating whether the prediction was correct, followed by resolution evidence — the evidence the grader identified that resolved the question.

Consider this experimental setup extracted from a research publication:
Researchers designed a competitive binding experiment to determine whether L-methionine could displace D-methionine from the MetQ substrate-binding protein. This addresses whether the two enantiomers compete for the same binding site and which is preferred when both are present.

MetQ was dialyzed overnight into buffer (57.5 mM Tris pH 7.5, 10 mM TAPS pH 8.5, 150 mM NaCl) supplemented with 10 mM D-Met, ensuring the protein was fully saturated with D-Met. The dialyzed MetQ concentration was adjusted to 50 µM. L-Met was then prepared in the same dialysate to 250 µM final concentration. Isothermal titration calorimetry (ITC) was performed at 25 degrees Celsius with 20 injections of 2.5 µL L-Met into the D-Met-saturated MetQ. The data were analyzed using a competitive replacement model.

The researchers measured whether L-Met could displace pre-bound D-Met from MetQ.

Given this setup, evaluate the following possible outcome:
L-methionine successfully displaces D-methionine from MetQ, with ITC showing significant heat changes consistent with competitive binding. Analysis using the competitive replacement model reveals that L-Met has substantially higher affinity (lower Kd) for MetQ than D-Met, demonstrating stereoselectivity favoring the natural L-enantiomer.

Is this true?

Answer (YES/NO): YES